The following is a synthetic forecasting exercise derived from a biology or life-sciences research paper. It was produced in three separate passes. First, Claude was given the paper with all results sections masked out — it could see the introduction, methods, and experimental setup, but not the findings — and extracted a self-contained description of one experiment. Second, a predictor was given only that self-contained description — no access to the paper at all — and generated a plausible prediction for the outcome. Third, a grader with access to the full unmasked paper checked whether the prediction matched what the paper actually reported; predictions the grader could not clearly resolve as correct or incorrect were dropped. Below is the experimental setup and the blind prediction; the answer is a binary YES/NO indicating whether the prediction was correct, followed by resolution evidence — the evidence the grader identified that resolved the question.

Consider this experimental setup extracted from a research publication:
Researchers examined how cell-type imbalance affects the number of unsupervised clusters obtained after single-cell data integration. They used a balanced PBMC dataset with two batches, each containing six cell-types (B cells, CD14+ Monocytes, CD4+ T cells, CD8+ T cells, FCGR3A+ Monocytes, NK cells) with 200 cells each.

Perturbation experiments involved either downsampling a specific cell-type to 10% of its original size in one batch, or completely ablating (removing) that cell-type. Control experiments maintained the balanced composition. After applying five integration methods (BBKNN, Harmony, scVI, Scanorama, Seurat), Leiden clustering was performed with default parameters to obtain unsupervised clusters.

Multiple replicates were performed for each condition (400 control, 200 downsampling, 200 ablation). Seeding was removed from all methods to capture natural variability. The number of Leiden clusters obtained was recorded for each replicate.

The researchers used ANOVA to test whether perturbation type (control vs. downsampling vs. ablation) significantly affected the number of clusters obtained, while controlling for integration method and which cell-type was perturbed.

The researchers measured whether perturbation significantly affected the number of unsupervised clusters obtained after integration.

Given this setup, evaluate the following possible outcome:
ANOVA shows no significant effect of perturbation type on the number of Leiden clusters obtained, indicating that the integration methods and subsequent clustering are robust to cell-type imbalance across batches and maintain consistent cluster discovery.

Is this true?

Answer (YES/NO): NO